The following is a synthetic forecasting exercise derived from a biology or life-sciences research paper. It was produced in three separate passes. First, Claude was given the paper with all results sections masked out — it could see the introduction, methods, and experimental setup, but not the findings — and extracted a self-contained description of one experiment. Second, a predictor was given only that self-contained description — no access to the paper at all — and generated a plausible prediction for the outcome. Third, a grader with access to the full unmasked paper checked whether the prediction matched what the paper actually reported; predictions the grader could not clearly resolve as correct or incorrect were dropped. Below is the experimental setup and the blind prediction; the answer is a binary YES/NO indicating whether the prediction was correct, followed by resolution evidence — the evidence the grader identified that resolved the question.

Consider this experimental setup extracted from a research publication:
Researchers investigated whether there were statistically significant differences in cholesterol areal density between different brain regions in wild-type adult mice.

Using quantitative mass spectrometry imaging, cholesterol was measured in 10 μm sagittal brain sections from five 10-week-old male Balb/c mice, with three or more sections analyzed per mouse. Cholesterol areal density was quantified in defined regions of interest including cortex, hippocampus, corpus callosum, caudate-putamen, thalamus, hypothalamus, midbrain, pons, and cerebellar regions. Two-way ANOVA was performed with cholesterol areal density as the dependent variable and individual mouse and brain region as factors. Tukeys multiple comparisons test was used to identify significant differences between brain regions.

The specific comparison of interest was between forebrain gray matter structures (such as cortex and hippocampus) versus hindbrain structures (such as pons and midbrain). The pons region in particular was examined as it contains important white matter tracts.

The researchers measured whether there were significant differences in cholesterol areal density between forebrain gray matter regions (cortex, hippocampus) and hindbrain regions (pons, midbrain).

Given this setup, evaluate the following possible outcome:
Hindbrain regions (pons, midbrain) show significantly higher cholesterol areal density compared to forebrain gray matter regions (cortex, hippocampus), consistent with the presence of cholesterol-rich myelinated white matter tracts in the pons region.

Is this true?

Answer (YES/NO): YES